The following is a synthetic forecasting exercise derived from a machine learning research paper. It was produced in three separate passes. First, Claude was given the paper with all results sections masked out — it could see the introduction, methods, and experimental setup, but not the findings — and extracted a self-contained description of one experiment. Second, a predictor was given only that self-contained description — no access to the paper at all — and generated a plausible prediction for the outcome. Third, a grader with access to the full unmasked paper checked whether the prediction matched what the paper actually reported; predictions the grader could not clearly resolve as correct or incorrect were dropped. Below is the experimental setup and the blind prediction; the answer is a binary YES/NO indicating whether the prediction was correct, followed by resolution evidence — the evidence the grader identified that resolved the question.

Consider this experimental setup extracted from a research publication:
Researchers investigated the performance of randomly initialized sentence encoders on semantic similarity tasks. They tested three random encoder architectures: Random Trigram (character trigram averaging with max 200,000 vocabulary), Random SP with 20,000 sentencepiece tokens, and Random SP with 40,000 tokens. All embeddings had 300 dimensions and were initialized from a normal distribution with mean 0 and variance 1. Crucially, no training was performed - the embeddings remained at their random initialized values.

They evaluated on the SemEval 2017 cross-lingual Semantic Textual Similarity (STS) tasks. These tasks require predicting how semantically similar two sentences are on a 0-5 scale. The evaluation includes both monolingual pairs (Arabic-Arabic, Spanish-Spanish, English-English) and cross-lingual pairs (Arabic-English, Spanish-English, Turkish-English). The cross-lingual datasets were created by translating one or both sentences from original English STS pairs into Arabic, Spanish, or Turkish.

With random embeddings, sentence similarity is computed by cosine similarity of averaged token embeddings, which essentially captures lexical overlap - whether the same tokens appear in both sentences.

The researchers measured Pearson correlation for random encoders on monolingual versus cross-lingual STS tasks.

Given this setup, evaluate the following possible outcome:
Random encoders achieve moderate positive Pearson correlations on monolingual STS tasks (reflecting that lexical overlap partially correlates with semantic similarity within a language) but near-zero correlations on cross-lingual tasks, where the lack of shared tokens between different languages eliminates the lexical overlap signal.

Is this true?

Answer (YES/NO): NO